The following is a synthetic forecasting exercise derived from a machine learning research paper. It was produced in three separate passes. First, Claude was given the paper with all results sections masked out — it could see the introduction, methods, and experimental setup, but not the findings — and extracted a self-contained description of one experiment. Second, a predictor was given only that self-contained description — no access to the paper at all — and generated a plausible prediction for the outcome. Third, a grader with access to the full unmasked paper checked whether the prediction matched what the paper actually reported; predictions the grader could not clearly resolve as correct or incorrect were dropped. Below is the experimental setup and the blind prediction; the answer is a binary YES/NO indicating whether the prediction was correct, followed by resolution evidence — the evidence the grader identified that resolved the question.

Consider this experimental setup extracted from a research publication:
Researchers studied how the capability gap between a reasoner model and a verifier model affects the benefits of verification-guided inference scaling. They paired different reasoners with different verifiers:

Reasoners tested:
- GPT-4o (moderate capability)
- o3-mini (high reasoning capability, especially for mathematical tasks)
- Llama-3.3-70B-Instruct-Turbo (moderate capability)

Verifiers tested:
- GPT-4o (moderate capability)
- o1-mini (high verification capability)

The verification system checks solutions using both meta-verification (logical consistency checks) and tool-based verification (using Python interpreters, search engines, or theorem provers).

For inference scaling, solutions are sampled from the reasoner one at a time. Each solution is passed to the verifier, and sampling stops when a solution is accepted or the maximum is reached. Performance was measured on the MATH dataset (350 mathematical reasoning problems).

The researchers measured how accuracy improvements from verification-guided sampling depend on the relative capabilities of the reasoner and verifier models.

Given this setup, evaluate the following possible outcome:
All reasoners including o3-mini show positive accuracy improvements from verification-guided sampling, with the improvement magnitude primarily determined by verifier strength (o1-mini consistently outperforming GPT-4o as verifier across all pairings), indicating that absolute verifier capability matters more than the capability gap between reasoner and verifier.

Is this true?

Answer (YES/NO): NO